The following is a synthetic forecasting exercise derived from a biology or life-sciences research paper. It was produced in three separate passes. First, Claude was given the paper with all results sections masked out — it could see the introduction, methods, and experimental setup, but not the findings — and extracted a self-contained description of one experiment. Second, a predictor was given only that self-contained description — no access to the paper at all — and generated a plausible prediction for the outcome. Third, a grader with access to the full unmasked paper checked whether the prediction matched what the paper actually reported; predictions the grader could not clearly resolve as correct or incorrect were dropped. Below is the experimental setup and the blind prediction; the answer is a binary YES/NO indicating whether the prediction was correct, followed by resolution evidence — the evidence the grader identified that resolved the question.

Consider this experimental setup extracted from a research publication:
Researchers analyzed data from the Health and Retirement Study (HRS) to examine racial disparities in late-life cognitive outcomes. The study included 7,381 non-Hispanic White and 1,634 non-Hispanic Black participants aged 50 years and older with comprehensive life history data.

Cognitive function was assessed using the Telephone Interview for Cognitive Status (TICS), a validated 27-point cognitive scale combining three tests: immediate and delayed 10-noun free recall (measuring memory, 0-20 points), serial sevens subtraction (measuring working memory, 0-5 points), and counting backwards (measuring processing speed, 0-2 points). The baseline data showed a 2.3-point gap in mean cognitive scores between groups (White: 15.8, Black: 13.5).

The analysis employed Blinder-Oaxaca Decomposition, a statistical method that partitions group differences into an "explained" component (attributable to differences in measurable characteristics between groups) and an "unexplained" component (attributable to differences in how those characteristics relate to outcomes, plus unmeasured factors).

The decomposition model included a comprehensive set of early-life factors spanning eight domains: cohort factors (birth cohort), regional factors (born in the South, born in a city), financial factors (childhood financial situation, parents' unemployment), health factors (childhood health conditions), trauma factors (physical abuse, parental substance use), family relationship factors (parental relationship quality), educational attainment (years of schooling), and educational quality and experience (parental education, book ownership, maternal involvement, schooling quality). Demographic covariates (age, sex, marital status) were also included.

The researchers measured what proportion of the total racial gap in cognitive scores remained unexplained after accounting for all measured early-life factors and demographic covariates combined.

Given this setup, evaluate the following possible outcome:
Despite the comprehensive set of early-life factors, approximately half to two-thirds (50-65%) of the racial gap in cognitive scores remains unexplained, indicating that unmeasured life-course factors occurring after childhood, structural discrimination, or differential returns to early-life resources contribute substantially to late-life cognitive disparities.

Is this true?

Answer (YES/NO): NO